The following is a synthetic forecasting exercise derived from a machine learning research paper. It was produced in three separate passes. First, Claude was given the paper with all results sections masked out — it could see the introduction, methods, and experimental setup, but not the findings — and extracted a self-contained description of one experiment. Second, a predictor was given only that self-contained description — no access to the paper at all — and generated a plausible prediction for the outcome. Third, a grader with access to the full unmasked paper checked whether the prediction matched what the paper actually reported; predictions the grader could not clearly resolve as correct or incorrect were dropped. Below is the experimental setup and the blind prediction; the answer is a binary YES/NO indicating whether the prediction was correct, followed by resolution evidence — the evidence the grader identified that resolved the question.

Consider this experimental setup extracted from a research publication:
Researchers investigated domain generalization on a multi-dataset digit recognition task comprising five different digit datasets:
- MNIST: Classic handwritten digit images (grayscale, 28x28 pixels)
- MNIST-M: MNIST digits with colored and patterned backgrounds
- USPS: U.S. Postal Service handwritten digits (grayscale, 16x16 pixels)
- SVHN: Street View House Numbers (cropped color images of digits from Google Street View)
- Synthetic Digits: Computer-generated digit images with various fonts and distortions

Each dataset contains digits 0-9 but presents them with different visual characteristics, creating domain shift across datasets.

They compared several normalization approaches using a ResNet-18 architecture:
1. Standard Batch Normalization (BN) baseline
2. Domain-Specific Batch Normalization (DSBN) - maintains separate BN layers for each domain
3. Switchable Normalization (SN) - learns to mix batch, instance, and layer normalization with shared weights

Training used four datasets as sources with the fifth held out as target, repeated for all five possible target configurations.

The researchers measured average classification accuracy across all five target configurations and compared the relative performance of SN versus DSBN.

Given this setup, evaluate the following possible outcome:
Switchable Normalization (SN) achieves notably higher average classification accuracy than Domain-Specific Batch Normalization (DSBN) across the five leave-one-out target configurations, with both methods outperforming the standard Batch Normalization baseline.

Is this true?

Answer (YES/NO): NO